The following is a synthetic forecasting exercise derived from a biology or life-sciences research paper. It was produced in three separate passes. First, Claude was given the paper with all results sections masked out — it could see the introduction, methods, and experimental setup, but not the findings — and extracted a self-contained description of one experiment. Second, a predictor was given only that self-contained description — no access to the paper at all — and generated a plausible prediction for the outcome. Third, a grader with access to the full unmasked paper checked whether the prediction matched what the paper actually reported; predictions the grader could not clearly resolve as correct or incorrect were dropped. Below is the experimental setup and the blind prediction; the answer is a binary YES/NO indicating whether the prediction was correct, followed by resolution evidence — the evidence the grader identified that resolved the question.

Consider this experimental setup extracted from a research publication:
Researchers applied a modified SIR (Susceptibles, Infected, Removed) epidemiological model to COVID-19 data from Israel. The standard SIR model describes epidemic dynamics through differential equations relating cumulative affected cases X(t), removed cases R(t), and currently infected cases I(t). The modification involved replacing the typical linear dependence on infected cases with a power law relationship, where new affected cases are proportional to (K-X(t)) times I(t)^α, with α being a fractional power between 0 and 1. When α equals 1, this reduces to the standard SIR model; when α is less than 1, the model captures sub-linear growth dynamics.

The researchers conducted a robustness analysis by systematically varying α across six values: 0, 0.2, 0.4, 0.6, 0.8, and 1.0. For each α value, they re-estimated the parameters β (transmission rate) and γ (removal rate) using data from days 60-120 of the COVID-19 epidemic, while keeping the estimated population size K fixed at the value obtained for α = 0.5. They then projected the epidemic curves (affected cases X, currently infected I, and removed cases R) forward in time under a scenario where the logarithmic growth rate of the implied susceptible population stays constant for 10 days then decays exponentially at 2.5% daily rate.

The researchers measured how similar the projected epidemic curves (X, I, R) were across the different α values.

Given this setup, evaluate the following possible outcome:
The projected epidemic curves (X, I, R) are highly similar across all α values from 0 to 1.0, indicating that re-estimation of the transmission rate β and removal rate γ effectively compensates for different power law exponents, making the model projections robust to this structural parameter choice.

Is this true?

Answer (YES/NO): NO